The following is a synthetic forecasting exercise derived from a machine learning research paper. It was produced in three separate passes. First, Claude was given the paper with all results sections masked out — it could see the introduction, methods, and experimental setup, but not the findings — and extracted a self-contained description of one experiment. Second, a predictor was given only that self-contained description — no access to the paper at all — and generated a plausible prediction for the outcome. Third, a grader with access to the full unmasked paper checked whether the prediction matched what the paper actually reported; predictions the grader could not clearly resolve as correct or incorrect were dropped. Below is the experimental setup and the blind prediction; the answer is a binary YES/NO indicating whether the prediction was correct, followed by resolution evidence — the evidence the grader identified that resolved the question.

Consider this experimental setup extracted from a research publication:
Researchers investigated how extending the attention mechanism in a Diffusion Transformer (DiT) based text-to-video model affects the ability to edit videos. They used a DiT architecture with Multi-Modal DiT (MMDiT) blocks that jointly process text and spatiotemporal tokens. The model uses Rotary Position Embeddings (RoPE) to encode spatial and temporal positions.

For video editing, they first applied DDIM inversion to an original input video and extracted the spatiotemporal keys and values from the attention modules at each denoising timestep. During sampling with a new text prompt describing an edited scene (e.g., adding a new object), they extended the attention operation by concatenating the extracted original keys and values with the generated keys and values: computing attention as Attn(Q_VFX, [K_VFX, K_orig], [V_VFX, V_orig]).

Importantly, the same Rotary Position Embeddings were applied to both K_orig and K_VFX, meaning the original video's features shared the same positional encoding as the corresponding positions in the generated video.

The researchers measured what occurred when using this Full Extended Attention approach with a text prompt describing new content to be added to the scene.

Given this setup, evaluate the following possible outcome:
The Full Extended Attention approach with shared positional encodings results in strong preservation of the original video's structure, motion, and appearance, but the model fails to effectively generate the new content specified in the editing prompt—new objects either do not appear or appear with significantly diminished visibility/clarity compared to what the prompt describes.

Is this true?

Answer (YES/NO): YES